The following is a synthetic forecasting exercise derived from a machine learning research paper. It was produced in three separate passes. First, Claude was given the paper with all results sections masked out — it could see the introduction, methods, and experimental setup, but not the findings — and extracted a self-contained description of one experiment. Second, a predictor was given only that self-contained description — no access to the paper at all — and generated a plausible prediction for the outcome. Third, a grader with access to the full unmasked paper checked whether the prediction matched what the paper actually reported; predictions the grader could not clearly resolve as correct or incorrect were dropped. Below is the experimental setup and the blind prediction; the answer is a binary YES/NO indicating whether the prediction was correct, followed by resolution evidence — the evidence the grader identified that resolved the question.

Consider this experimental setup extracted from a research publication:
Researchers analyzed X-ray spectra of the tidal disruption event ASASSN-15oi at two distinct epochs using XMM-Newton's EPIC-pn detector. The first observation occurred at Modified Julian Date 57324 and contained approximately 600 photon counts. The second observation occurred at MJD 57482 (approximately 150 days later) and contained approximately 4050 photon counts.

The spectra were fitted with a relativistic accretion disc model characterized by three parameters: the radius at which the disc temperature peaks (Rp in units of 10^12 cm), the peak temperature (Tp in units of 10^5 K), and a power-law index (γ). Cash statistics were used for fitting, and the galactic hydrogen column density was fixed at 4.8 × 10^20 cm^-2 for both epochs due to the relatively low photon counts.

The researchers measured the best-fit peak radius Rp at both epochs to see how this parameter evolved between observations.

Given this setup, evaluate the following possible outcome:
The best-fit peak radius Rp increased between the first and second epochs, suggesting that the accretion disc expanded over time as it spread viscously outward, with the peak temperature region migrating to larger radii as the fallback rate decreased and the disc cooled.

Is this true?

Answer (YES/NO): YES